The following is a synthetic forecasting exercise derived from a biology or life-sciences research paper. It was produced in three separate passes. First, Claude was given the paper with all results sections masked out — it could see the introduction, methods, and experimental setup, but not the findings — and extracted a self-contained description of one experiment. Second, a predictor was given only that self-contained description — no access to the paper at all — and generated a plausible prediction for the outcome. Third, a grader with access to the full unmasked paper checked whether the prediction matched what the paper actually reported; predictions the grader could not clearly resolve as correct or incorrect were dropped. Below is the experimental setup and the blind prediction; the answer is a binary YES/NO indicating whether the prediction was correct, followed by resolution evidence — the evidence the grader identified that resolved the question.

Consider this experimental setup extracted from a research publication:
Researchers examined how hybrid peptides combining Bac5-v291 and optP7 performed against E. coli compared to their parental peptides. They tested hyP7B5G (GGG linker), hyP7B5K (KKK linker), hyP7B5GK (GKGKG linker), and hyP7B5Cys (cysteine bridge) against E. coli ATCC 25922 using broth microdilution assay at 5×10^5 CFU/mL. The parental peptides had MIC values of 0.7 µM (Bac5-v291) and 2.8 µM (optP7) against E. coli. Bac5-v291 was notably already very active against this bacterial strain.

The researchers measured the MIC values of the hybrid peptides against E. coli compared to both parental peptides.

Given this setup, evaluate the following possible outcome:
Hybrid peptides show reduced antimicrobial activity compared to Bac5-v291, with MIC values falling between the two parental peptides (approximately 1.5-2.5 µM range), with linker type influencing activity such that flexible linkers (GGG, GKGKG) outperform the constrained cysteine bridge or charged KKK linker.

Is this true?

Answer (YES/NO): NO